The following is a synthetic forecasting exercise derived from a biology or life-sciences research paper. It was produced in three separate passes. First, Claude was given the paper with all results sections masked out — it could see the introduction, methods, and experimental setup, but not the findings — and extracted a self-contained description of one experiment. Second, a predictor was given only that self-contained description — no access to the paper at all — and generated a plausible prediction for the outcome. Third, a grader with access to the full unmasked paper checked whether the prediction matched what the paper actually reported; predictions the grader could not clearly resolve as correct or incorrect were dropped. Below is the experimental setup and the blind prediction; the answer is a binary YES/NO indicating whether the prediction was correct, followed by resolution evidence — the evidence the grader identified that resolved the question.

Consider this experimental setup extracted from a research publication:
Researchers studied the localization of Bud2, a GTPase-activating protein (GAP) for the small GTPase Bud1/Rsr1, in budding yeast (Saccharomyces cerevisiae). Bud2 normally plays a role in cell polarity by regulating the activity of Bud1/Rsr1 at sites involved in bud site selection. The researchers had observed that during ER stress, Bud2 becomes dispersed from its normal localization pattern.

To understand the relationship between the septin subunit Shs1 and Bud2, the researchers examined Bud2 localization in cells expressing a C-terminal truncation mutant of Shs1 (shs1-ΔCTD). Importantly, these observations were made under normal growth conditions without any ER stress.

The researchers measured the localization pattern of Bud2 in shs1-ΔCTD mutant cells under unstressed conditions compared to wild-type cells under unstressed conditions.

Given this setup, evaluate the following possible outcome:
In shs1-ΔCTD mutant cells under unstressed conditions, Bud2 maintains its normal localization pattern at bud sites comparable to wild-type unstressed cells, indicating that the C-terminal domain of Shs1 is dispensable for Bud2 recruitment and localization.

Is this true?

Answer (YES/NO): NO